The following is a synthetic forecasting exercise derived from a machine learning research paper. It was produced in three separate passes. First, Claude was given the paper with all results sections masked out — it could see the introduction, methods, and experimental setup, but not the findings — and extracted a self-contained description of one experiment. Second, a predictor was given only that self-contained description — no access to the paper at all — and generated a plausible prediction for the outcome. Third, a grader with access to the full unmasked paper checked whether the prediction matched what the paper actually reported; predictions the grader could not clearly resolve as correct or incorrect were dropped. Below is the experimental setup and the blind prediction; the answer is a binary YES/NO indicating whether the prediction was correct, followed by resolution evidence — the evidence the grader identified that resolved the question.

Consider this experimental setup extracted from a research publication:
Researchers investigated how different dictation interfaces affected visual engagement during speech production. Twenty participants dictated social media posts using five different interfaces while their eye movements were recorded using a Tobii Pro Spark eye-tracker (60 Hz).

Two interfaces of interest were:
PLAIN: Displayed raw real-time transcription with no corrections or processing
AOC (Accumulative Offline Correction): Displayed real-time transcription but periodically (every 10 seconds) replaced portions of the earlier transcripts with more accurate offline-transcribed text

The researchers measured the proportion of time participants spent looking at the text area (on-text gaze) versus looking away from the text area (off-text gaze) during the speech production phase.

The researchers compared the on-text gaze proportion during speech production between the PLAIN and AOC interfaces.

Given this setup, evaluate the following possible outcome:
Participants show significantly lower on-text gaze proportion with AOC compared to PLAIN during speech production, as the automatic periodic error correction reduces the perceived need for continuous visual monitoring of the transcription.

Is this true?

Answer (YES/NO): NO